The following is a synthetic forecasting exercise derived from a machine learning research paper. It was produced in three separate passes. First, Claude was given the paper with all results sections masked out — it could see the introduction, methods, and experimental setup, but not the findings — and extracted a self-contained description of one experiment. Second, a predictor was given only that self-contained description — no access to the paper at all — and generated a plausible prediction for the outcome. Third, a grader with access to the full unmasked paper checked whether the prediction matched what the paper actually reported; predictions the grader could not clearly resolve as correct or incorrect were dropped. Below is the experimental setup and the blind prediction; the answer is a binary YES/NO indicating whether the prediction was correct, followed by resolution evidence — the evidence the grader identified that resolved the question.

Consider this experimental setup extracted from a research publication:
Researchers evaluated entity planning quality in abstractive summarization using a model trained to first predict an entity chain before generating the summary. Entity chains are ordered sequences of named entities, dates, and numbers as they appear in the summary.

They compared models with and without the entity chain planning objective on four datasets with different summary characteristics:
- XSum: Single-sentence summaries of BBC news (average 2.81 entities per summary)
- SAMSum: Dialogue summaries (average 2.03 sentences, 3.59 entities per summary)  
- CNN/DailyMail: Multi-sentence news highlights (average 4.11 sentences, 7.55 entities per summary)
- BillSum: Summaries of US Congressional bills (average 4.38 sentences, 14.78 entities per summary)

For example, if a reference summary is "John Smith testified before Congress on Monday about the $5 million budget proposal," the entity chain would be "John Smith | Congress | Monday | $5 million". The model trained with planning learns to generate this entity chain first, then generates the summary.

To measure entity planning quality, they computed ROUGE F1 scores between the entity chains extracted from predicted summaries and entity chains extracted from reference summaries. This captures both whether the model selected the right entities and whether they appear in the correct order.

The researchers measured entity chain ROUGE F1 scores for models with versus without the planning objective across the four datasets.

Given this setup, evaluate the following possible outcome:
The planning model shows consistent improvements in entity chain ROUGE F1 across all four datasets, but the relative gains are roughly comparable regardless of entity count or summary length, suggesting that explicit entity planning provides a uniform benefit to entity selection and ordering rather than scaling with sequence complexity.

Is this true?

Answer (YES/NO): NO